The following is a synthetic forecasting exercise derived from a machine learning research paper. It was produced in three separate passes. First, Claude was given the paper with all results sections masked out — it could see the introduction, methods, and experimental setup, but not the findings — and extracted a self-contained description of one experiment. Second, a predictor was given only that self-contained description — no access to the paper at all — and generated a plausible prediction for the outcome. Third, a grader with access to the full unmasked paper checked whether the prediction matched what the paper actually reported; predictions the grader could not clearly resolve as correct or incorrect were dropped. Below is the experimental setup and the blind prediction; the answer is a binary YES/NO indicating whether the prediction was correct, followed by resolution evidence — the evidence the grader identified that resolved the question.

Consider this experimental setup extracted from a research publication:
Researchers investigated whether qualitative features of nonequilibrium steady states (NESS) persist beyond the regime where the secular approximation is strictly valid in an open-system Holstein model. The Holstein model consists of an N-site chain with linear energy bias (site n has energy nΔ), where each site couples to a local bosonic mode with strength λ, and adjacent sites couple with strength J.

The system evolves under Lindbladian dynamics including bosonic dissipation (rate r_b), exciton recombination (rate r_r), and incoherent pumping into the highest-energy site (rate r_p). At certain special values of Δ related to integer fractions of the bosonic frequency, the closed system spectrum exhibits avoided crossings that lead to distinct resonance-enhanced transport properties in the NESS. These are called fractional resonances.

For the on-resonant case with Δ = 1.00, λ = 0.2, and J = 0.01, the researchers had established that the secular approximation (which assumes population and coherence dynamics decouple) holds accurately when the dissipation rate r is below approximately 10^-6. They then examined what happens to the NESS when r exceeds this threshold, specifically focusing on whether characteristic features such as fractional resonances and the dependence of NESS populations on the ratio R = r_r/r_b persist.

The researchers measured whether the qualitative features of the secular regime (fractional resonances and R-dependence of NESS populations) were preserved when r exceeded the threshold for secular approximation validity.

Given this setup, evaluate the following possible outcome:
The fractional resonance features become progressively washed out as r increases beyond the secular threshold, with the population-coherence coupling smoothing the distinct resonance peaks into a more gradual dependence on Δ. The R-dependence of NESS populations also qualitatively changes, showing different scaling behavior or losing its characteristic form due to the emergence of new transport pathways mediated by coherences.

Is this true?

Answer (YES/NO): NO